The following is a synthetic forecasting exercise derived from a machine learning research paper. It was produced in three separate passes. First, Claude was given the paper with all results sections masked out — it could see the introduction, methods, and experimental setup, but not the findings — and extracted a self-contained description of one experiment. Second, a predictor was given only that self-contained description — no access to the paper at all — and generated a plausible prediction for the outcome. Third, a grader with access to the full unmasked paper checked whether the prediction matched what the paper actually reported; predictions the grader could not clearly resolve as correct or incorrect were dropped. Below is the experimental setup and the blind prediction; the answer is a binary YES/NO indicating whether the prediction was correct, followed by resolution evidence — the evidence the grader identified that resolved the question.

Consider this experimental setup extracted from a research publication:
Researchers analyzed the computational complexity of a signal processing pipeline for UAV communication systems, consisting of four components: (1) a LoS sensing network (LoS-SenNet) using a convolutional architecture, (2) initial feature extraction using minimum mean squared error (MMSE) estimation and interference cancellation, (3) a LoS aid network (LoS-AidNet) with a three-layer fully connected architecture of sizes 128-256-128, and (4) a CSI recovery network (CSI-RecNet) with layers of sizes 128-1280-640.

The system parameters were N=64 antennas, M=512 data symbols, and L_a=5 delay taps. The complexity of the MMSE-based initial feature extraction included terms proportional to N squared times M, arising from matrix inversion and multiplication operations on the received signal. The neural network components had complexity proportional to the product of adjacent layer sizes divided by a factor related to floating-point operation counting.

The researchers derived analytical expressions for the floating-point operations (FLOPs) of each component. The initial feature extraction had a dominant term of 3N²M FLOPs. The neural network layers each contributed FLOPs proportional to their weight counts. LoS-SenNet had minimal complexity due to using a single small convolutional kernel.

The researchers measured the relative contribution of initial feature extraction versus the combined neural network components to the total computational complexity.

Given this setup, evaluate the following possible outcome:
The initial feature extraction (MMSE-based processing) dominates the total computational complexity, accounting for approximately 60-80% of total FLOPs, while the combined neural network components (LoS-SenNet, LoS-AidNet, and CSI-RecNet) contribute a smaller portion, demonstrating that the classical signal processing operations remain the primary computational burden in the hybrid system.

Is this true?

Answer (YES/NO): NO